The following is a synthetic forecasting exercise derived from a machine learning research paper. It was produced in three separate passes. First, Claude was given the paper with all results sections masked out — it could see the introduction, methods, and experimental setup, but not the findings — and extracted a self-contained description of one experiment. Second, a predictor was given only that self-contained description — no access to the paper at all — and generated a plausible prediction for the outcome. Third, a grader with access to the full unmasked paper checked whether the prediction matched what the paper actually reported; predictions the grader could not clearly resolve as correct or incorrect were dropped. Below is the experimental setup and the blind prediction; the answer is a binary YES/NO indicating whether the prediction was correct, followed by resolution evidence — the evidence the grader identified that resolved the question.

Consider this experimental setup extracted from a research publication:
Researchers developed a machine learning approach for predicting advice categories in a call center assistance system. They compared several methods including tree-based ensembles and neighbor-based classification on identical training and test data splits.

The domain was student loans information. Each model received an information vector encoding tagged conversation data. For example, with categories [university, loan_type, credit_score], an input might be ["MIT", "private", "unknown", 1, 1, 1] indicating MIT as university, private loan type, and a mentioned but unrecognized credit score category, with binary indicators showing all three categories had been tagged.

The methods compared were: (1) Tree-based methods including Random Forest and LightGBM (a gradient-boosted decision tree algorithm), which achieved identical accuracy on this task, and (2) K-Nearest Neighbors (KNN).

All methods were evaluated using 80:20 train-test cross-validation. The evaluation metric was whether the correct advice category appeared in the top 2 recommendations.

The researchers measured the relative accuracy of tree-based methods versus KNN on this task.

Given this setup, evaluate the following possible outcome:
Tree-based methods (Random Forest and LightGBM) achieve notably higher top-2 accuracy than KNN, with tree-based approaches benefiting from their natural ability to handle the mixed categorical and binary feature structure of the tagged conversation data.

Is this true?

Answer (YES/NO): NO